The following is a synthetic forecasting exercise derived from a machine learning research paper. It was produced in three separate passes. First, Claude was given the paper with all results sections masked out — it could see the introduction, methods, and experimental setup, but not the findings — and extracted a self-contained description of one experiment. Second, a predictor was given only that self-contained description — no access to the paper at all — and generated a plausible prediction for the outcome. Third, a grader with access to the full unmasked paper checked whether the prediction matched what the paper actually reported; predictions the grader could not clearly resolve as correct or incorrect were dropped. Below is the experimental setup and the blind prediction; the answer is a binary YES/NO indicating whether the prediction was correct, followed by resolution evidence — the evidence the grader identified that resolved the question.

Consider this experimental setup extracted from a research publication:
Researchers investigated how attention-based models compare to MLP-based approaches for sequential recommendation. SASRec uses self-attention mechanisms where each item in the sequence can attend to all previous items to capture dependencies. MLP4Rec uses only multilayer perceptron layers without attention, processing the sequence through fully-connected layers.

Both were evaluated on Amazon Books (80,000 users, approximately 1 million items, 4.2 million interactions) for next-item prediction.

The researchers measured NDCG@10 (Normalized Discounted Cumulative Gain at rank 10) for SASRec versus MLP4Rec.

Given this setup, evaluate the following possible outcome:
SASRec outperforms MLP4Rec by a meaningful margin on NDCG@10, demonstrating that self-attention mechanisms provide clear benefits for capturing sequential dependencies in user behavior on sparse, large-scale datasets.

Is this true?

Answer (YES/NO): NO